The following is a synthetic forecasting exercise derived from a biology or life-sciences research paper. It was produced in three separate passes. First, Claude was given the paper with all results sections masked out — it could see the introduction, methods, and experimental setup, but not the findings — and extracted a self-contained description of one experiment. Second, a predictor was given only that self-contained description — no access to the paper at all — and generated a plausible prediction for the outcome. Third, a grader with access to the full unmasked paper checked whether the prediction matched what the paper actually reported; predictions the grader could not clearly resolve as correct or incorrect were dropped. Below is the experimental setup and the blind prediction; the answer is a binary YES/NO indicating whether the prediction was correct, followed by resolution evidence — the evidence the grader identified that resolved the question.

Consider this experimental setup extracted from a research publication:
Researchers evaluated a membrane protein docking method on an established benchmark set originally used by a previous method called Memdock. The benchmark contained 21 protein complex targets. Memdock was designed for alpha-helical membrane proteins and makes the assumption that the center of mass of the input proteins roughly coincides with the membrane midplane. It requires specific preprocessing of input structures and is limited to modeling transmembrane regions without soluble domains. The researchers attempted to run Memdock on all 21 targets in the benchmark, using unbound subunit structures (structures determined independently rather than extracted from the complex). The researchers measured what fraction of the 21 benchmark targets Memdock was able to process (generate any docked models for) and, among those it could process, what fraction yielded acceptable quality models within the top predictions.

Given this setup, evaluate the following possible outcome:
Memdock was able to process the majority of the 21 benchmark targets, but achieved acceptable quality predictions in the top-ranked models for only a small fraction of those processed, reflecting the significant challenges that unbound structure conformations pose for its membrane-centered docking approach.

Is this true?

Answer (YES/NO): NO